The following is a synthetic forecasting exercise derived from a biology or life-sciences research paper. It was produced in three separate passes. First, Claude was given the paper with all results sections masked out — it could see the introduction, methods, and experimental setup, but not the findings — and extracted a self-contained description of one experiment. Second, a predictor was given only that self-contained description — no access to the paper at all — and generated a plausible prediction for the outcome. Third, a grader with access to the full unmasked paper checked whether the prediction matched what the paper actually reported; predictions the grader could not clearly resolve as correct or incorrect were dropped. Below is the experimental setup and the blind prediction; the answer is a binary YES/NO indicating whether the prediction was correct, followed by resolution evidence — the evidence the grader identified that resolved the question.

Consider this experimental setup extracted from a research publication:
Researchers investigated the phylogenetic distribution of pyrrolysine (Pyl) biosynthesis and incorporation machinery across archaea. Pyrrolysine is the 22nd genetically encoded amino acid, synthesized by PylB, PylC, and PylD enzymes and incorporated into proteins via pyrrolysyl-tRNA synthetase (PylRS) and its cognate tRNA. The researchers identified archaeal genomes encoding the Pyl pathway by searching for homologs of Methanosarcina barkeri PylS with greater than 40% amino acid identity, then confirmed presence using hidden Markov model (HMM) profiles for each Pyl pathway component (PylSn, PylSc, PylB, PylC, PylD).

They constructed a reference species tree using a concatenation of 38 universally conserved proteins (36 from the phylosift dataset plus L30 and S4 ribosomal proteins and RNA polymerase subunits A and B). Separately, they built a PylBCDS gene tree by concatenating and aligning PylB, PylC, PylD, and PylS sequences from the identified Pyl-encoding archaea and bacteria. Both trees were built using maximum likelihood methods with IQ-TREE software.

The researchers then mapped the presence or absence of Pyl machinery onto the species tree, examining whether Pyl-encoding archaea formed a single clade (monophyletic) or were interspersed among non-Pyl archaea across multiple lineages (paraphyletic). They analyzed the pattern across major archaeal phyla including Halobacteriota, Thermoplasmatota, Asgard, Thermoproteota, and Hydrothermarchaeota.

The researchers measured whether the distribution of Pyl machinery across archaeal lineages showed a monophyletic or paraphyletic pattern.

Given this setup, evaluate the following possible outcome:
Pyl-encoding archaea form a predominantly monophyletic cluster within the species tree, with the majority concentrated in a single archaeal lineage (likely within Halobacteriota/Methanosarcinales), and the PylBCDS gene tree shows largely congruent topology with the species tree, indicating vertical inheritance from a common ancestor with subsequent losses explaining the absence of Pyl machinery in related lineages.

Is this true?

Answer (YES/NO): NO